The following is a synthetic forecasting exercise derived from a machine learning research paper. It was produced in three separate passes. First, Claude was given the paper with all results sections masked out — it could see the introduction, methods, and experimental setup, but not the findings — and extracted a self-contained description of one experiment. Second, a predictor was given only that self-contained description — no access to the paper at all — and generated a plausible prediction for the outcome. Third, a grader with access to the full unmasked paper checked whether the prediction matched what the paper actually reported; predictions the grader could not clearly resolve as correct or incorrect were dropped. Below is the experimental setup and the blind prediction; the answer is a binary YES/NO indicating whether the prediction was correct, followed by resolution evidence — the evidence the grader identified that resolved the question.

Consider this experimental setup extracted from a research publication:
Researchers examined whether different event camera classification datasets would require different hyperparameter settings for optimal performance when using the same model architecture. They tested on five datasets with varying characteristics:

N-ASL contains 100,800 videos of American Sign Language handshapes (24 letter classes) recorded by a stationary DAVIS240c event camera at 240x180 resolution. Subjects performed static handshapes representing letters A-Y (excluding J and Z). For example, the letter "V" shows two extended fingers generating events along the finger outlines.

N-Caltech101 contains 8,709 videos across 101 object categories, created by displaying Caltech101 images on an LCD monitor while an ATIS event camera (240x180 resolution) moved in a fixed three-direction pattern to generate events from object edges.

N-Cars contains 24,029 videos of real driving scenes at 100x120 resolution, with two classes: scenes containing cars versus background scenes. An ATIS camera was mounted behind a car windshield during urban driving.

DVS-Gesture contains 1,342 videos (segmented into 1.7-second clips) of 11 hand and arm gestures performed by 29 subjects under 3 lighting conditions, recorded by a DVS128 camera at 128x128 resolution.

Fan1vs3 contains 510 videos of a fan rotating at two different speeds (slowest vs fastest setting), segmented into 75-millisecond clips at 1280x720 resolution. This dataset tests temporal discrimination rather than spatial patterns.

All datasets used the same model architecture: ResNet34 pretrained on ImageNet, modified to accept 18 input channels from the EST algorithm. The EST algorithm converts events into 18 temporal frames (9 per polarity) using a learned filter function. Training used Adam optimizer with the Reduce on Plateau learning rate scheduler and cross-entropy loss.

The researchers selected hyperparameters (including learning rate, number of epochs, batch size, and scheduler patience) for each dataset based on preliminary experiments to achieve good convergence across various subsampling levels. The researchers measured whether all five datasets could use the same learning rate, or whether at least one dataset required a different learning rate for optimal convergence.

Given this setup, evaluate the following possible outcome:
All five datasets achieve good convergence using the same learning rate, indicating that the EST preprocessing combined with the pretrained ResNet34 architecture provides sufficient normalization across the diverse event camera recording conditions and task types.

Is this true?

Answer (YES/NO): NO